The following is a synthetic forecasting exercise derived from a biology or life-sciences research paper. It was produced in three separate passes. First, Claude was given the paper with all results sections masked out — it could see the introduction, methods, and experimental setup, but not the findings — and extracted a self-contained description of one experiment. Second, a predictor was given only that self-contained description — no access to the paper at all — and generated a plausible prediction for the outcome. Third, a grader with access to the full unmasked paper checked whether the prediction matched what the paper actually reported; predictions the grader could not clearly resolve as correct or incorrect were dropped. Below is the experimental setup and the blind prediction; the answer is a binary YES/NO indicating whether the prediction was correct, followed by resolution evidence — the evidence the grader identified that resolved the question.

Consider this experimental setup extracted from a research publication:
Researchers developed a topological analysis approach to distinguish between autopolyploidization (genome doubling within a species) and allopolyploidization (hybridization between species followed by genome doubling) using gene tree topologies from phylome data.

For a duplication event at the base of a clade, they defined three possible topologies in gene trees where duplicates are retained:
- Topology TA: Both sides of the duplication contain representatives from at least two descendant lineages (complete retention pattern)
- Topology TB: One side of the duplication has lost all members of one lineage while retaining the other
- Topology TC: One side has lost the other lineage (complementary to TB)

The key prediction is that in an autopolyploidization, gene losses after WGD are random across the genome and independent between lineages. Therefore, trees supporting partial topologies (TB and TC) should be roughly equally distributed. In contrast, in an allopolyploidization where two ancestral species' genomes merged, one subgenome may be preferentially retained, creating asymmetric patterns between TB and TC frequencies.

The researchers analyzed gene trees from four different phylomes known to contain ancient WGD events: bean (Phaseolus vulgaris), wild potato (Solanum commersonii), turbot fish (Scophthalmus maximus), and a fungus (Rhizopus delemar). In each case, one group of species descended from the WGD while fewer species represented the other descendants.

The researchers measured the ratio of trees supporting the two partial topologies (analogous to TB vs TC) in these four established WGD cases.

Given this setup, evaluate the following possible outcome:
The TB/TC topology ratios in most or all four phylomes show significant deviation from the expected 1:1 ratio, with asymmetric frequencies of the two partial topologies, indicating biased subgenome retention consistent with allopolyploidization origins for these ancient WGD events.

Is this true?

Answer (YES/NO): NO